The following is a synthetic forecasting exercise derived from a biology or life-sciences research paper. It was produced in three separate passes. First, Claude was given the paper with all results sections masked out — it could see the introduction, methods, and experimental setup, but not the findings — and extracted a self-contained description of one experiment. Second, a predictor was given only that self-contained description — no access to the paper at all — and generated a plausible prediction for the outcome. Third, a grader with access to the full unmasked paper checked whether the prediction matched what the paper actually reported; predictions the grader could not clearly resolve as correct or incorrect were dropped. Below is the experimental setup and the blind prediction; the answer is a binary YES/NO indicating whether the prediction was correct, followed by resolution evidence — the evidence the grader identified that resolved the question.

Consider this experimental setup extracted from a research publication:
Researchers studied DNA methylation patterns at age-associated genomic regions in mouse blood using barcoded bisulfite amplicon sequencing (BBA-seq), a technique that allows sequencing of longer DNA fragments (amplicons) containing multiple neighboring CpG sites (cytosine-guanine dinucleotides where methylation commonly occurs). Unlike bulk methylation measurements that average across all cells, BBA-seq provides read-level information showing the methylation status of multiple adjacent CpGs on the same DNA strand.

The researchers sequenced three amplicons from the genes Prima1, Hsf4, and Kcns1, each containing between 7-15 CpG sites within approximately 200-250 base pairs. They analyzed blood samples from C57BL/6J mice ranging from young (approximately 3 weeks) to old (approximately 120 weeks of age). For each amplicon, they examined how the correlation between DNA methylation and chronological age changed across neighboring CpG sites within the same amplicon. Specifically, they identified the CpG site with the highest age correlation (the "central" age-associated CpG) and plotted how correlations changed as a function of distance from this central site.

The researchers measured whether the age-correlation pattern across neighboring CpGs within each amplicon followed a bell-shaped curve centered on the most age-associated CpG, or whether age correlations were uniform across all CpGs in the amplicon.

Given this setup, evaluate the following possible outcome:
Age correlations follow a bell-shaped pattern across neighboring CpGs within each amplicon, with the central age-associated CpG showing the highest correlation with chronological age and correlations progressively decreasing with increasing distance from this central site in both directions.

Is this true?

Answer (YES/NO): YES